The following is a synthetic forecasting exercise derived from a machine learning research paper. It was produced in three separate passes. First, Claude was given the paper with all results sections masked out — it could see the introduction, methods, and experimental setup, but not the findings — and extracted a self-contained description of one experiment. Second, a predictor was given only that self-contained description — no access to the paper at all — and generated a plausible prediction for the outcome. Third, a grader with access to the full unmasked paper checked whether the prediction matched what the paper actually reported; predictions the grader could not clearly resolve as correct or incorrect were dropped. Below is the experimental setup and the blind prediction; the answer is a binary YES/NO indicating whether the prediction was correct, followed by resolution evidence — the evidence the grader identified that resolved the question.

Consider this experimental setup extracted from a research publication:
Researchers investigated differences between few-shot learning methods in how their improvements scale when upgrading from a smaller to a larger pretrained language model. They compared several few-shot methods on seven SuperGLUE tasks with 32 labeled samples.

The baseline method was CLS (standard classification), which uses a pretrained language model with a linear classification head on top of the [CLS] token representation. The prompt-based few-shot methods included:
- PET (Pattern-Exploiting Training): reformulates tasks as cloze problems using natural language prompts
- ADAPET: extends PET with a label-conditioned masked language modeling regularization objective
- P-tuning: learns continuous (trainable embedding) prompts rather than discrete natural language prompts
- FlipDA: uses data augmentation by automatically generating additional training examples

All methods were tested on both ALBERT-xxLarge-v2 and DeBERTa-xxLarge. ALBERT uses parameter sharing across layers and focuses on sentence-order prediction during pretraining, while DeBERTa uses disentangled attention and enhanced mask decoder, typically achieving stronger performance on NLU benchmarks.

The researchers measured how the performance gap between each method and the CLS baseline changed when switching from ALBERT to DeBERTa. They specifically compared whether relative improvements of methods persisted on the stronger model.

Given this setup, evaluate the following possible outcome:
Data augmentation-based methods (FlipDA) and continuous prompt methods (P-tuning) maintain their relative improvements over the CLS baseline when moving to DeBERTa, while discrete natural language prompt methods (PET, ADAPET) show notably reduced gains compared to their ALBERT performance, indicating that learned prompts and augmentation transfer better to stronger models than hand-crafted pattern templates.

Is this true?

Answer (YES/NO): NO